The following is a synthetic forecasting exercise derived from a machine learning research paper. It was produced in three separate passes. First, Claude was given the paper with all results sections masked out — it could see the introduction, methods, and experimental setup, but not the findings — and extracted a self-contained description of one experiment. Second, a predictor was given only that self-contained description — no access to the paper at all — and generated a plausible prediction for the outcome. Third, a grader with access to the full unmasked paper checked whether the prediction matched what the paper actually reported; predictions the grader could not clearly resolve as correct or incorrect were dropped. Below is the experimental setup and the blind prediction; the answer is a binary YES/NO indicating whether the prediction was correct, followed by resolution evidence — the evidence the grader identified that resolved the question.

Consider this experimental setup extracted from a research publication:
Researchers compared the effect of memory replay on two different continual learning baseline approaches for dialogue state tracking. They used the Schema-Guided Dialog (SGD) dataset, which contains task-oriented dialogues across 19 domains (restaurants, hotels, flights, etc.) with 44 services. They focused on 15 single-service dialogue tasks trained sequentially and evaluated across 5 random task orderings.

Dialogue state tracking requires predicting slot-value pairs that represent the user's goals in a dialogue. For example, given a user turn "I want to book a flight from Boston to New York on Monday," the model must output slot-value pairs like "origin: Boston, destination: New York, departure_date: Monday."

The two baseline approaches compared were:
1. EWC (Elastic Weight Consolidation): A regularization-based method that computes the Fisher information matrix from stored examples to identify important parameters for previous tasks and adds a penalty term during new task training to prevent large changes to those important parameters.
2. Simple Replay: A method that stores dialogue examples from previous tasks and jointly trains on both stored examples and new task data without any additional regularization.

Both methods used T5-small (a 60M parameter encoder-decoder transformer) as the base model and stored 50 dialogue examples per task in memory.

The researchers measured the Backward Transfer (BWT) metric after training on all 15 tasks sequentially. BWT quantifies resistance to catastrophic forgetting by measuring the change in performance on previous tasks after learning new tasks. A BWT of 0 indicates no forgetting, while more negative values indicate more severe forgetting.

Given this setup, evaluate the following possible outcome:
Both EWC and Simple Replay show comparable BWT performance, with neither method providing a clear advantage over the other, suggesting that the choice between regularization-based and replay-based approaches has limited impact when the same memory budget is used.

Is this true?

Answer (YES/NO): NO